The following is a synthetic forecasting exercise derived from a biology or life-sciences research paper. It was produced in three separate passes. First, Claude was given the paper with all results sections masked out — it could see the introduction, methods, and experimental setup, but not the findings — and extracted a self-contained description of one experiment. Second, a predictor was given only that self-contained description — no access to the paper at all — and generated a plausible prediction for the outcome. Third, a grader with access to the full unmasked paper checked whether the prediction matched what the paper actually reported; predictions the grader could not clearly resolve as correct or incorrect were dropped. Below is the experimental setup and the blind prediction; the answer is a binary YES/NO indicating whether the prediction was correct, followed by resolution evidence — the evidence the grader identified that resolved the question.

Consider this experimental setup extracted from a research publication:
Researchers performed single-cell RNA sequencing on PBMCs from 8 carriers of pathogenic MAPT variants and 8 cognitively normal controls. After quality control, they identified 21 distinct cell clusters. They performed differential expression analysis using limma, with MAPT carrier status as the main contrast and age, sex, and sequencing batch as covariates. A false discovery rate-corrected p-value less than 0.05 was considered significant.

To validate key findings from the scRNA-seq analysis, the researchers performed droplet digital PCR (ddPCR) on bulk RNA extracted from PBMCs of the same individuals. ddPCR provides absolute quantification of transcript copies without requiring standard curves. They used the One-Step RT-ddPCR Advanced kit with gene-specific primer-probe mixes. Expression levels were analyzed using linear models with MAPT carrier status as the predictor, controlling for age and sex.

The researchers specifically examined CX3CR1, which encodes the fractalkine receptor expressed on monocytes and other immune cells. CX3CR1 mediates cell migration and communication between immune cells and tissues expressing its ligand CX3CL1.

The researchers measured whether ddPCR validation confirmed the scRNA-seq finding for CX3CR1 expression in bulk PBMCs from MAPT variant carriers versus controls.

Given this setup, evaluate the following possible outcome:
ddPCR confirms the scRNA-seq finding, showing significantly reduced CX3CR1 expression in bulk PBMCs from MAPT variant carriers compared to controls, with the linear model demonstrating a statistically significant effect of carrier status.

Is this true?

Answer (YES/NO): YES